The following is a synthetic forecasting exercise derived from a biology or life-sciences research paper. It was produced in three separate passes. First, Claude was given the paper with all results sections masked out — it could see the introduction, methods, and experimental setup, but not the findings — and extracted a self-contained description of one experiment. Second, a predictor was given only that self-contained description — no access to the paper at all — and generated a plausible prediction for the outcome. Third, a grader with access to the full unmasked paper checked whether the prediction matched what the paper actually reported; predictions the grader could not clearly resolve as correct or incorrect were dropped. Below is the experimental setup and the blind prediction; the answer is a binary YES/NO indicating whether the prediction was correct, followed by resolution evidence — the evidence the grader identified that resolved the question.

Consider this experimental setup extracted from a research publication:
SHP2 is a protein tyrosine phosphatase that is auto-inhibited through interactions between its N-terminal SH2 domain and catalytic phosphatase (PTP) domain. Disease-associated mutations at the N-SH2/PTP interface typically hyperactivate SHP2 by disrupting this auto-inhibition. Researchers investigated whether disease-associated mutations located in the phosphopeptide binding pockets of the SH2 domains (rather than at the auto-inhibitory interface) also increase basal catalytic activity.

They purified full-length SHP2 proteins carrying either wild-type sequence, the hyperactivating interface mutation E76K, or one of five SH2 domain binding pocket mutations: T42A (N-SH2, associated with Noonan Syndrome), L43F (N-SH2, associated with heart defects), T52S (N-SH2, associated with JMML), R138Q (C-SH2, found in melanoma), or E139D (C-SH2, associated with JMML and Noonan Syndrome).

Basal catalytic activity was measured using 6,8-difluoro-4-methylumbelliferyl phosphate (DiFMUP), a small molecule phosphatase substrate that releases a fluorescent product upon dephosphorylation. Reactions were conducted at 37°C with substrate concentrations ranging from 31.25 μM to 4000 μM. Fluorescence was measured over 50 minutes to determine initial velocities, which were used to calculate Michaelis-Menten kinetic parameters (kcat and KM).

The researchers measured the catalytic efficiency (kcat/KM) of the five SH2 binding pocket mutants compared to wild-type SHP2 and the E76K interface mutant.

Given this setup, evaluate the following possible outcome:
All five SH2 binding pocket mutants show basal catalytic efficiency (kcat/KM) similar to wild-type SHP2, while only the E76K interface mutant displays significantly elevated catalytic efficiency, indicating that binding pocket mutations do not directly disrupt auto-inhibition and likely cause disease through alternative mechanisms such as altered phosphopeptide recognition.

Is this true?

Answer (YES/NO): NO